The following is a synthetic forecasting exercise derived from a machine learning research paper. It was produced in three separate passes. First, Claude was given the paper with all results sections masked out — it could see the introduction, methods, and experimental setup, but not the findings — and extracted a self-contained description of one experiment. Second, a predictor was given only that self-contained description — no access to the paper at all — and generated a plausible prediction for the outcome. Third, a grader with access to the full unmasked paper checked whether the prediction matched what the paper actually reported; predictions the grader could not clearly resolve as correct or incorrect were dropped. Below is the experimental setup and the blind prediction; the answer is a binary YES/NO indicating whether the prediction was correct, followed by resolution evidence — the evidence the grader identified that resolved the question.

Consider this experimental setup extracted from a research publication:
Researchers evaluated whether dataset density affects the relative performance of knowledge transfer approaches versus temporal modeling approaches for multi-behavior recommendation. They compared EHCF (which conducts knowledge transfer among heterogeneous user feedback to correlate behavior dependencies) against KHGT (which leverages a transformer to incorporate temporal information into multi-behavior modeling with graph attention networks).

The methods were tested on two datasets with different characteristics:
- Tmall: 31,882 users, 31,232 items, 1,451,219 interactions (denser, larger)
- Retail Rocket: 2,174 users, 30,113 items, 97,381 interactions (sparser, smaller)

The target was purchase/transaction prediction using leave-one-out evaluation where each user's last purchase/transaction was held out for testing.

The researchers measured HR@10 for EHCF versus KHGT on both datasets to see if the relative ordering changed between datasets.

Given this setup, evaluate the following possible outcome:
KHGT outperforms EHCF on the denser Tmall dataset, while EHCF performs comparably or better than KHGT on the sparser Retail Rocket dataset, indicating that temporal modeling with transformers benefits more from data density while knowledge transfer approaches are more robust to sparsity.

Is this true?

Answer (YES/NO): NO